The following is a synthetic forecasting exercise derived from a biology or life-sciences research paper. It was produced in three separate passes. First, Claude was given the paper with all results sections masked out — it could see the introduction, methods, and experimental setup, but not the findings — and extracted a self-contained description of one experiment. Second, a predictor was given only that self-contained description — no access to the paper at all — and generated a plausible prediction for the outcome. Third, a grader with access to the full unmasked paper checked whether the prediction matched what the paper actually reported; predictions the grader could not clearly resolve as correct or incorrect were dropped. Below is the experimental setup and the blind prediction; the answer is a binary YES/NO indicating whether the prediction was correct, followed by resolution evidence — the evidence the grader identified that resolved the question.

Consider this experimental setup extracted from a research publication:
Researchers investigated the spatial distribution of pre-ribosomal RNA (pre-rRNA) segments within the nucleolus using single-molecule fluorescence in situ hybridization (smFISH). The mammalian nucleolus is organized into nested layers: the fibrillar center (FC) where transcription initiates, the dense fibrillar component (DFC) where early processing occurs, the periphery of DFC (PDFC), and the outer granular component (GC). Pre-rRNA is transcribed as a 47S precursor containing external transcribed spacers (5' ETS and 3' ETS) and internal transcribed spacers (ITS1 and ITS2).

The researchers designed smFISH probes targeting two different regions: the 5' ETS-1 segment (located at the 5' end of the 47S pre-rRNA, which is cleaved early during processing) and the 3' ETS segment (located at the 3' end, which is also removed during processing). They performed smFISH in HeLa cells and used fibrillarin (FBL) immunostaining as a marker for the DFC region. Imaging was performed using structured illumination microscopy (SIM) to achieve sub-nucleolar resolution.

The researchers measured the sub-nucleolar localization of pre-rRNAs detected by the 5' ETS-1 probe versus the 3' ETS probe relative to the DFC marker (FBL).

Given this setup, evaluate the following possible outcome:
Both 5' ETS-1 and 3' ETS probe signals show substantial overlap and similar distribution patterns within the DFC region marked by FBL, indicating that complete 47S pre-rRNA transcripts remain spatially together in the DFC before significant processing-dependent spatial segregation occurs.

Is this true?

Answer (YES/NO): NO